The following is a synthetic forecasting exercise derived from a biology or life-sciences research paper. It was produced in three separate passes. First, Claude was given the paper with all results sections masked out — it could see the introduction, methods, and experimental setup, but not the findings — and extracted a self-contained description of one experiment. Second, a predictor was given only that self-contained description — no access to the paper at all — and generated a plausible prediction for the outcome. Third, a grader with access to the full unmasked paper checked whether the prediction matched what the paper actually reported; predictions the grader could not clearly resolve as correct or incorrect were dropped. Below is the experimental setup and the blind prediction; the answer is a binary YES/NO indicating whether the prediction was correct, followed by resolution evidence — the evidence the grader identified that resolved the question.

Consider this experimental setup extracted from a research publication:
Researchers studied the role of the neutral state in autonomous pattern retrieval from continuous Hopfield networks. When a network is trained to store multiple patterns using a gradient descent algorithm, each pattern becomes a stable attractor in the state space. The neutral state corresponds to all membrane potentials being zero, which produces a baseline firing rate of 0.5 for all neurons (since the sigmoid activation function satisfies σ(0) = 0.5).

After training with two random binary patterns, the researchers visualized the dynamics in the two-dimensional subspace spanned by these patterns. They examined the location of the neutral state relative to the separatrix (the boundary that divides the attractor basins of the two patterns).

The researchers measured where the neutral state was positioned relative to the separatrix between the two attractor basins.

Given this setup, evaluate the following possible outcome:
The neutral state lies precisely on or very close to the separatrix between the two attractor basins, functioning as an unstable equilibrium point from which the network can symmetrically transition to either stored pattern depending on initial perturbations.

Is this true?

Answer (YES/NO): YES